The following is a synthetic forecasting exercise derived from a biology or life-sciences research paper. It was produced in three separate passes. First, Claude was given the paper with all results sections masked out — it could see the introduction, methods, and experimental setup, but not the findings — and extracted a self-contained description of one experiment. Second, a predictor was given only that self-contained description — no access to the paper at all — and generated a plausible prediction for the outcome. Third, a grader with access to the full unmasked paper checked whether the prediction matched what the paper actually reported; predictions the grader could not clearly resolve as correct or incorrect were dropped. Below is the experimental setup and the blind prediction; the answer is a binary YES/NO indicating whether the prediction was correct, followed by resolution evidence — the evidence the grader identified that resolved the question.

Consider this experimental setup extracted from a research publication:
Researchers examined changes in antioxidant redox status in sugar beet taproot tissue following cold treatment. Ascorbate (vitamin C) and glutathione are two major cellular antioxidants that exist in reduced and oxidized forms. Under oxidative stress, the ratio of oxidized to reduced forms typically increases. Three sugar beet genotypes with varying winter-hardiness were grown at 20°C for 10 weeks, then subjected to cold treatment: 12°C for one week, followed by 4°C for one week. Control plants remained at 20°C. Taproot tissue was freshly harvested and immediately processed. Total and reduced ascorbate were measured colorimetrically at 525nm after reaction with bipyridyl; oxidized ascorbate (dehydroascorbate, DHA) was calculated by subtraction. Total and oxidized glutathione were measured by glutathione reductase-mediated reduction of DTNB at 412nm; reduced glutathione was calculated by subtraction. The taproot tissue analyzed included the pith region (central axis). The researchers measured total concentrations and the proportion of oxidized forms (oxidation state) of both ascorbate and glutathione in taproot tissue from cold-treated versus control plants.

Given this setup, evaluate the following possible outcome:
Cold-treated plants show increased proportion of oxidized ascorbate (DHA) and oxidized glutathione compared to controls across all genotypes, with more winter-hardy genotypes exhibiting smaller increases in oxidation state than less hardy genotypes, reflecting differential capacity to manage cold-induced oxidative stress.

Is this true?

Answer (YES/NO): NO